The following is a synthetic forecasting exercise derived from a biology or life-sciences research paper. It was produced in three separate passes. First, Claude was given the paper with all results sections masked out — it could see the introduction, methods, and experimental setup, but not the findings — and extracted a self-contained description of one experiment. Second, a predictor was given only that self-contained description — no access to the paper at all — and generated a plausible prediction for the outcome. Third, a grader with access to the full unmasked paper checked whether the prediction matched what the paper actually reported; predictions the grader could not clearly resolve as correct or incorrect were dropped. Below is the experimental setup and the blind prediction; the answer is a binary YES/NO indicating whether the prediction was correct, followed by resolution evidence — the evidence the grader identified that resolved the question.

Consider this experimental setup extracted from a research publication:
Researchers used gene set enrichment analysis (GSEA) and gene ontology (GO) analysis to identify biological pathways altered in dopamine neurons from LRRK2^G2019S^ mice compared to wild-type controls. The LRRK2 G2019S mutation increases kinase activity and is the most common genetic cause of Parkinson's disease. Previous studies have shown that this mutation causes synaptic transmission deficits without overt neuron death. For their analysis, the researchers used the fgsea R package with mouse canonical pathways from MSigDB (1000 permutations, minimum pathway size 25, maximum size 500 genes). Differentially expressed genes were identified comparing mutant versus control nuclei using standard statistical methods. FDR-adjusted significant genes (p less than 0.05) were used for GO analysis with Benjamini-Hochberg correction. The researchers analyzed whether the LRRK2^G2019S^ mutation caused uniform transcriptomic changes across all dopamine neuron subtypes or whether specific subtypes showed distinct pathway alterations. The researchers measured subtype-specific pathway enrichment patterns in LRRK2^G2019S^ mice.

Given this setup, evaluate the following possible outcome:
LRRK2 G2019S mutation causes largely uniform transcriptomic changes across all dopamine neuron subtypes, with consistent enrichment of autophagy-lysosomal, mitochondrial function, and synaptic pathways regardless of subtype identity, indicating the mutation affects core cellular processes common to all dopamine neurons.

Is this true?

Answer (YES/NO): NO